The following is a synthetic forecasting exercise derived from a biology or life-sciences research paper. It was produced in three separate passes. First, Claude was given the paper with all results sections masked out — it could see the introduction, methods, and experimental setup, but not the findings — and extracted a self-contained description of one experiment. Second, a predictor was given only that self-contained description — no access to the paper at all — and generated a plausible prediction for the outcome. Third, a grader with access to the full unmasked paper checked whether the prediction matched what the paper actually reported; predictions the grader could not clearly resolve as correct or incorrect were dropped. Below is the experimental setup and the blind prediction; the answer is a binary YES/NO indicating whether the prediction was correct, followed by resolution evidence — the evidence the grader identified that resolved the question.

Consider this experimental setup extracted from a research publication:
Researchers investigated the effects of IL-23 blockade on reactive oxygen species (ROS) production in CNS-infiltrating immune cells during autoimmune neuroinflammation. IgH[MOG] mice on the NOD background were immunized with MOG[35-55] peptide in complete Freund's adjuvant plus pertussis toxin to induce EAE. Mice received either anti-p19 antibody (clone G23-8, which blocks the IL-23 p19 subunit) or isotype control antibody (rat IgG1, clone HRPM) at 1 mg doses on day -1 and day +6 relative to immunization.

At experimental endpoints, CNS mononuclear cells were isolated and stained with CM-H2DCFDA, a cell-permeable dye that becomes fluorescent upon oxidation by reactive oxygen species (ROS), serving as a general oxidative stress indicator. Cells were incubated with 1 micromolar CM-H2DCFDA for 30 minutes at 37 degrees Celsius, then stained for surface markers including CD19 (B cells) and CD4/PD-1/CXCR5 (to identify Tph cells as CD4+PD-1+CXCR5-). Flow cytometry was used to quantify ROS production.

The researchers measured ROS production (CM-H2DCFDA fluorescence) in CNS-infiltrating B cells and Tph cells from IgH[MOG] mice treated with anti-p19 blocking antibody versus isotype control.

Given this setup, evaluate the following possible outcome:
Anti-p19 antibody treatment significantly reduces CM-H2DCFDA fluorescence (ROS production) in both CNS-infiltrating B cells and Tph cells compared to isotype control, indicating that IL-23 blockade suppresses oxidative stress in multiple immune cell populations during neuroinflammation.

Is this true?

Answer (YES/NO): YES